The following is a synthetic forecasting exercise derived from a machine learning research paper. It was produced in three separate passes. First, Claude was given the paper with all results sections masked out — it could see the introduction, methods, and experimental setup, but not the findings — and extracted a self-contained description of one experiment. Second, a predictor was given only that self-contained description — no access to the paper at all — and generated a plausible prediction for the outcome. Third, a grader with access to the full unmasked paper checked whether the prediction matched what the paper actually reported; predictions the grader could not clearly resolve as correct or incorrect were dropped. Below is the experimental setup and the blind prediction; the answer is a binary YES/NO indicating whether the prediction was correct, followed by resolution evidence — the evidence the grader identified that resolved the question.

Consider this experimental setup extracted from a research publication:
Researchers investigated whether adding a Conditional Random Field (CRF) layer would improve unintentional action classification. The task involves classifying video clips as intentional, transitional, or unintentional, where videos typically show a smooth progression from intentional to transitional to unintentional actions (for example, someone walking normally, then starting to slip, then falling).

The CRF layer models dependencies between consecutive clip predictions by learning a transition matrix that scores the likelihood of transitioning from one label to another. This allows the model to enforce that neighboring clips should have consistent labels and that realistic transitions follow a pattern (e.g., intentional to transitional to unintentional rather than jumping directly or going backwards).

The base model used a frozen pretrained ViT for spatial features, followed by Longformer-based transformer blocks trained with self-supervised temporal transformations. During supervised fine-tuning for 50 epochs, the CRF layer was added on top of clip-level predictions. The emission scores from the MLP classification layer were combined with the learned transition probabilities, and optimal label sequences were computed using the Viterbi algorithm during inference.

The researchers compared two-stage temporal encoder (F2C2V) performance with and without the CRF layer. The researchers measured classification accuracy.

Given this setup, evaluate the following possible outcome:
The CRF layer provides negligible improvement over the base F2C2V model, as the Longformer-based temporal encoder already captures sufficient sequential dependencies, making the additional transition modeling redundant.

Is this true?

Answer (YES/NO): NO